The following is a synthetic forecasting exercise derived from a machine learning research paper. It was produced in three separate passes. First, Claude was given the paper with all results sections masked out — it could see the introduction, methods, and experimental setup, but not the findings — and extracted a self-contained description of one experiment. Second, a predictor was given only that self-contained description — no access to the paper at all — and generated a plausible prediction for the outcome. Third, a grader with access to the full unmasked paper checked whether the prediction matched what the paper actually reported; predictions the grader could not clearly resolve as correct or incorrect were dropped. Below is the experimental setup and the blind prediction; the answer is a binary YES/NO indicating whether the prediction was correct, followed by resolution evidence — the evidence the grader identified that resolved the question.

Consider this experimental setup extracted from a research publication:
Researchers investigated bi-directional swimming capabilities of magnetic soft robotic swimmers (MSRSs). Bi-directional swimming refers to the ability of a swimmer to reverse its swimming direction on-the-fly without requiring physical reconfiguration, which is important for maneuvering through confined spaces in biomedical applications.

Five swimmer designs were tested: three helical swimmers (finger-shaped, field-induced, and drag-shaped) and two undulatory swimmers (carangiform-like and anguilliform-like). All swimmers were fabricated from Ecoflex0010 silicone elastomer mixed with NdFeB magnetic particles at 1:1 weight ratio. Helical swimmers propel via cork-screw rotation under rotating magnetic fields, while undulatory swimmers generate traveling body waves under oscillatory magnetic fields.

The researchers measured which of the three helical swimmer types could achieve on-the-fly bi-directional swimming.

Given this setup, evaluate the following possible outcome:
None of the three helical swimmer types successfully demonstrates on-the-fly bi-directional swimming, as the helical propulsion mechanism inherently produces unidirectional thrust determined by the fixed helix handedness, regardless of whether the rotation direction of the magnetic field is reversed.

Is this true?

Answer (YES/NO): NO